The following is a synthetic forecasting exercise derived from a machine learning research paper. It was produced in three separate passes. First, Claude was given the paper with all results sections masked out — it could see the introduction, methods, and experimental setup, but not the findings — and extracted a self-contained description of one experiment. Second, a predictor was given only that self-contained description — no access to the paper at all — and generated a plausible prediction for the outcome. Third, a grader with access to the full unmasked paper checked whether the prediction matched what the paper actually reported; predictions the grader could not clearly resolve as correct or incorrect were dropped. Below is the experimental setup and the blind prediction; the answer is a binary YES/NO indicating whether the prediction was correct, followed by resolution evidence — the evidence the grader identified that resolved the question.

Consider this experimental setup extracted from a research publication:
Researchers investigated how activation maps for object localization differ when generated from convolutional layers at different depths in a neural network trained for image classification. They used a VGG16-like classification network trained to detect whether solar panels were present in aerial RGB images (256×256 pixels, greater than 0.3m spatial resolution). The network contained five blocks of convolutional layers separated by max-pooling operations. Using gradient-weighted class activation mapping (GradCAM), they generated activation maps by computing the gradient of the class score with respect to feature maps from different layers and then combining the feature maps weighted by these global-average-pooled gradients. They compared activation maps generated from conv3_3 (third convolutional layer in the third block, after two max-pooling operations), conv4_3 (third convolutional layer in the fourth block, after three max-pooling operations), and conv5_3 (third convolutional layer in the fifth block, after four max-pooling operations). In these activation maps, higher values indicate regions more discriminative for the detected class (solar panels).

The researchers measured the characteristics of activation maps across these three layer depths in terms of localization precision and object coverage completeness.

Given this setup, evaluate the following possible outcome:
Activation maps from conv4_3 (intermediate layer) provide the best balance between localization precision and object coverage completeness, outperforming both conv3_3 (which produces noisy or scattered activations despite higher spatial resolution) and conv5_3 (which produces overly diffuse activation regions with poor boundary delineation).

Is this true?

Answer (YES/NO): NO